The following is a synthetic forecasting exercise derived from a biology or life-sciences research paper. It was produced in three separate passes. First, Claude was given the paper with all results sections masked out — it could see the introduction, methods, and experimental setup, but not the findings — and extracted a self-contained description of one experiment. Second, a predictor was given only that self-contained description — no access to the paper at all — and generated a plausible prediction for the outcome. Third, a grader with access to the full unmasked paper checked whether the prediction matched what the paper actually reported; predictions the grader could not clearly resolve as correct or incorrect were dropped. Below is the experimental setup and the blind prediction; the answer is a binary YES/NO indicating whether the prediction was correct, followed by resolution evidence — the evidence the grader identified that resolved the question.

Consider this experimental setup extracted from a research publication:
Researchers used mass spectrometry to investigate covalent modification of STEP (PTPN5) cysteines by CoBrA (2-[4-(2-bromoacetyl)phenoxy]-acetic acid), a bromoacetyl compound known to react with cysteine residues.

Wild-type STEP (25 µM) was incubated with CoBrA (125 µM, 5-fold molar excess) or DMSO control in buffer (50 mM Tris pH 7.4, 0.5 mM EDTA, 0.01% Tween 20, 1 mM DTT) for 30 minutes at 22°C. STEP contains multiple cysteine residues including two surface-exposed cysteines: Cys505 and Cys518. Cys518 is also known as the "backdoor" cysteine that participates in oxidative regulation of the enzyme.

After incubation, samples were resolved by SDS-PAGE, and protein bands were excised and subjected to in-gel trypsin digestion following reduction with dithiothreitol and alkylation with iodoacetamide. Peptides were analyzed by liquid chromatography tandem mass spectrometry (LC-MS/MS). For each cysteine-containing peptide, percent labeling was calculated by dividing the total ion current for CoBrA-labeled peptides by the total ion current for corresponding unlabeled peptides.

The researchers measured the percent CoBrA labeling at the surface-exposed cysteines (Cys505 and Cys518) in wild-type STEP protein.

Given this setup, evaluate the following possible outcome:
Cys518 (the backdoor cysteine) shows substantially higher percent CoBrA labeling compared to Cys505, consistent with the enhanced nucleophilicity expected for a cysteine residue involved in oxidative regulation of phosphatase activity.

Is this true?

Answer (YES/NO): NO